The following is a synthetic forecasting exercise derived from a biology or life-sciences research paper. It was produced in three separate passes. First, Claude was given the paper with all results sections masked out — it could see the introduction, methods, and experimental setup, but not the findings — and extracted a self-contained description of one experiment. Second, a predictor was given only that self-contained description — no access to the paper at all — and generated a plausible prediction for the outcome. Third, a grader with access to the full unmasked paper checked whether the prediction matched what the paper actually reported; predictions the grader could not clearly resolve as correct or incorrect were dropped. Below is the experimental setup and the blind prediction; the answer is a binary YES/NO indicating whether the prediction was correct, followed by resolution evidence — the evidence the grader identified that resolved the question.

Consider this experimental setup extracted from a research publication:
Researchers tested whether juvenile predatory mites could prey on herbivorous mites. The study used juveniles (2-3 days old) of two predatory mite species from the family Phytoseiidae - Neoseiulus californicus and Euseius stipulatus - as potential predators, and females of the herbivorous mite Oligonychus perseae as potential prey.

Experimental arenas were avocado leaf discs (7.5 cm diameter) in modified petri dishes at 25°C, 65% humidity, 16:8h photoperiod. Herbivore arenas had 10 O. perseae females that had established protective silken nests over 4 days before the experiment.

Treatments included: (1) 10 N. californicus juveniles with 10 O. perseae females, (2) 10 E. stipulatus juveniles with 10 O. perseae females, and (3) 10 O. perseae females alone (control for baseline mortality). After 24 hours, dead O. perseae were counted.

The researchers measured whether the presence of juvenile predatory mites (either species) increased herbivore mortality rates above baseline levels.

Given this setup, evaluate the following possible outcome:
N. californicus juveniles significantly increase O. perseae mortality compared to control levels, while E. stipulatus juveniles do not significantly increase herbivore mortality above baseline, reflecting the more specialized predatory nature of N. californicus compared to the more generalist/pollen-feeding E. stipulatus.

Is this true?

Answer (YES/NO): YES